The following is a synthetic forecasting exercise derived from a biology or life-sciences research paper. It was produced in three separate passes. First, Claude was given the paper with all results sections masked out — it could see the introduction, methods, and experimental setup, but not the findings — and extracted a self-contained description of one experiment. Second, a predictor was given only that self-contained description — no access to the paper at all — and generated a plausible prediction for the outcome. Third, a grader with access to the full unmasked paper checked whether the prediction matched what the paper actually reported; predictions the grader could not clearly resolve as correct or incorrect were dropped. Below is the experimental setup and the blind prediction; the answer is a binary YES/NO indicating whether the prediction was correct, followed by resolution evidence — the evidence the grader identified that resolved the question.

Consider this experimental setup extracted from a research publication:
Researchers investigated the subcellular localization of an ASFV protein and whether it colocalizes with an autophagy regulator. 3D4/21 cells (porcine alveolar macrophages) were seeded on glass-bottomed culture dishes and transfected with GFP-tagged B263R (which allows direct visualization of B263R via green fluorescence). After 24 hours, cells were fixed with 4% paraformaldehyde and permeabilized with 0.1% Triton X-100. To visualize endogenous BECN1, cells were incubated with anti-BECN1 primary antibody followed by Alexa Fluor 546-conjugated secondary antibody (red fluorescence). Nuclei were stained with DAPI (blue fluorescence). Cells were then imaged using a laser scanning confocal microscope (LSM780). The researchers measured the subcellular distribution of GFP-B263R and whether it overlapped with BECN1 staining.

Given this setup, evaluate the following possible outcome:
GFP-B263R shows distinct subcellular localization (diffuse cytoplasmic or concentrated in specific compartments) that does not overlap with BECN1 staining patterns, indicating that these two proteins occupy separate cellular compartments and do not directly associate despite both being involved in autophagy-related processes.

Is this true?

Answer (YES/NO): NO